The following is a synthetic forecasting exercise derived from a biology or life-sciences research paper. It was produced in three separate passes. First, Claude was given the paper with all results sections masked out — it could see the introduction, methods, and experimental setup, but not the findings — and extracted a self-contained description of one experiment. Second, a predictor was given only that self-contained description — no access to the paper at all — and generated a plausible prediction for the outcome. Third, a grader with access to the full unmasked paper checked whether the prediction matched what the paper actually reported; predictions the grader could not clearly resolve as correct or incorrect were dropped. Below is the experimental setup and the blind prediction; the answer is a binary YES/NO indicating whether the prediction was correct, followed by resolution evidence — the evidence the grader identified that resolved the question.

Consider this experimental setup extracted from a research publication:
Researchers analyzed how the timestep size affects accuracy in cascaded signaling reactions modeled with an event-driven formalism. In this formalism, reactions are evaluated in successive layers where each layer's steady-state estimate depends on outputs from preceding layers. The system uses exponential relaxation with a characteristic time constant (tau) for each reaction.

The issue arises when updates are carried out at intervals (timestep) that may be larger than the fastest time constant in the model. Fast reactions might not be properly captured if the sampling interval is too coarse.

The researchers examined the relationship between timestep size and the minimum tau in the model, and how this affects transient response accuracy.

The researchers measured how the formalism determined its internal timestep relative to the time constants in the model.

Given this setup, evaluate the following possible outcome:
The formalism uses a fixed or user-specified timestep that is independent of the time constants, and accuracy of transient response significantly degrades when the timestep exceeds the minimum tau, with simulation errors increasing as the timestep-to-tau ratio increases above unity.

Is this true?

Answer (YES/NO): NO